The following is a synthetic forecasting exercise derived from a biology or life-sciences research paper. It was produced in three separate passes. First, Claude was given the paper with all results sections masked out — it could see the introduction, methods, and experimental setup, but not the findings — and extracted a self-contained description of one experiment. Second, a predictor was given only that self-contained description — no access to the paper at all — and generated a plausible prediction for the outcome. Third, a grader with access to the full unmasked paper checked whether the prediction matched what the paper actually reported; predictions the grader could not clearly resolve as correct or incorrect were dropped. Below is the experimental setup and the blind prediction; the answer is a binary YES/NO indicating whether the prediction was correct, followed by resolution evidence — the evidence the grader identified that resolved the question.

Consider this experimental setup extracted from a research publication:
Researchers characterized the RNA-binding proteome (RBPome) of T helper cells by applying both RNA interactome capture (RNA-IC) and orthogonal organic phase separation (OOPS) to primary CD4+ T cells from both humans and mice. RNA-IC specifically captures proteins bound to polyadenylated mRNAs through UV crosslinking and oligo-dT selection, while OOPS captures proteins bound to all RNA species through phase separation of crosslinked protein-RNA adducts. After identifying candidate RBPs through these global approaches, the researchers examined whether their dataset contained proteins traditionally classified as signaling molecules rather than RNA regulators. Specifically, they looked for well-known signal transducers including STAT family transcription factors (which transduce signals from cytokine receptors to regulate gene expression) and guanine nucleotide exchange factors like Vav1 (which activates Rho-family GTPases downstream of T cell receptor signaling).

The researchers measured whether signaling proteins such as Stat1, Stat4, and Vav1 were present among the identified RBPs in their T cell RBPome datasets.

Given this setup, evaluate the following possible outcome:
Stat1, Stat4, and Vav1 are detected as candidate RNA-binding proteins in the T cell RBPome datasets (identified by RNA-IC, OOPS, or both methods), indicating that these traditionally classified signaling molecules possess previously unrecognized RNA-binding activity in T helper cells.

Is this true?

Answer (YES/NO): YES